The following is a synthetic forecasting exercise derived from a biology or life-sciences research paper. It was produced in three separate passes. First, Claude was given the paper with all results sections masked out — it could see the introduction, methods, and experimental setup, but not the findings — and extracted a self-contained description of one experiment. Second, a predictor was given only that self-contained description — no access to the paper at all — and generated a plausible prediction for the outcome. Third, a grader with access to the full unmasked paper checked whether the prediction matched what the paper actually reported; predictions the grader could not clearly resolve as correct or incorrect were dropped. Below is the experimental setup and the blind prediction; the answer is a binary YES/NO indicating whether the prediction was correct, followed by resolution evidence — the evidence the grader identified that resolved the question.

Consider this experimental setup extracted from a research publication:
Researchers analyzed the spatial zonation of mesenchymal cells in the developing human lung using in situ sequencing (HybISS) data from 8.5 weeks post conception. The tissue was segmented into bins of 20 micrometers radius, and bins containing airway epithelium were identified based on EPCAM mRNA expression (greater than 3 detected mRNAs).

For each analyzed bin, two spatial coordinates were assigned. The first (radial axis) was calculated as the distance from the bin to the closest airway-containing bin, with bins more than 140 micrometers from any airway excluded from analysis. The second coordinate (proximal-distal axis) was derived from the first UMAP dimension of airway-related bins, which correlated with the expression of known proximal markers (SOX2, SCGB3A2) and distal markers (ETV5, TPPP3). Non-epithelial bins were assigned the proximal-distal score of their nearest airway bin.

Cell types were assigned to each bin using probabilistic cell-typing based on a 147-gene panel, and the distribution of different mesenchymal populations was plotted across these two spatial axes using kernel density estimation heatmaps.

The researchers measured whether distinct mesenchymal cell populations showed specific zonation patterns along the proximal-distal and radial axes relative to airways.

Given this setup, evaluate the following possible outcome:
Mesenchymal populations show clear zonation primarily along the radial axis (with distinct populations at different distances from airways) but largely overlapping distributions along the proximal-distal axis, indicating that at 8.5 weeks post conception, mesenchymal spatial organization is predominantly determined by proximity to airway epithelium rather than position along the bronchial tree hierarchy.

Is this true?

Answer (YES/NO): NO